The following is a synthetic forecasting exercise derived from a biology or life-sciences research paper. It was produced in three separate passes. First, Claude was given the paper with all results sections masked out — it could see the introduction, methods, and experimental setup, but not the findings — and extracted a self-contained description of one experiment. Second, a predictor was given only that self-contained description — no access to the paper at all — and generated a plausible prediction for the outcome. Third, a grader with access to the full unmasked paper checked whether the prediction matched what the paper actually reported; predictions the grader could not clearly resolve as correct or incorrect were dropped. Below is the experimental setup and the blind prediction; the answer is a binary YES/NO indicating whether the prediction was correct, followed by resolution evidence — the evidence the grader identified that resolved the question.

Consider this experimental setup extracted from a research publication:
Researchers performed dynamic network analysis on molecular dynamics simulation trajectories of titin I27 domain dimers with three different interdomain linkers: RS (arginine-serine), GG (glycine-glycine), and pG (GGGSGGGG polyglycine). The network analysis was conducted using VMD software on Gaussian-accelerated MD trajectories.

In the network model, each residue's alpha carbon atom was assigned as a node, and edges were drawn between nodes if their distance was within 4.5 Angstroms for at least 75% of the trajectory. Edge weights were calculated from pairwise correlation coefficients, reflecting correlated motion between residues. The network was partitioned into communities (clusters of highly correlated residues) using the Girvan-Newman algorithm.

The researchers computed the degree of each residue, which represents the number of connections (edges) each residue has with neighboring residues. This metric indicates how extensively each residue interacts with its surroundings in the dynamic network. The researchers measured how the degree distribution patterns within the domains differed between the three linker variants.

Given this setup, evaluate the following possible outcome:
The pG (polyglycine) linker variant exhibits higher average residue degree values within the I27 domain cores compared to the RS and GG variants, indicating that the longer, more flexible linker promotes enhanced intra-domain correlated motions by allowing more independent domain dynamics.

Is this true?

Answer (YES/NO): NO